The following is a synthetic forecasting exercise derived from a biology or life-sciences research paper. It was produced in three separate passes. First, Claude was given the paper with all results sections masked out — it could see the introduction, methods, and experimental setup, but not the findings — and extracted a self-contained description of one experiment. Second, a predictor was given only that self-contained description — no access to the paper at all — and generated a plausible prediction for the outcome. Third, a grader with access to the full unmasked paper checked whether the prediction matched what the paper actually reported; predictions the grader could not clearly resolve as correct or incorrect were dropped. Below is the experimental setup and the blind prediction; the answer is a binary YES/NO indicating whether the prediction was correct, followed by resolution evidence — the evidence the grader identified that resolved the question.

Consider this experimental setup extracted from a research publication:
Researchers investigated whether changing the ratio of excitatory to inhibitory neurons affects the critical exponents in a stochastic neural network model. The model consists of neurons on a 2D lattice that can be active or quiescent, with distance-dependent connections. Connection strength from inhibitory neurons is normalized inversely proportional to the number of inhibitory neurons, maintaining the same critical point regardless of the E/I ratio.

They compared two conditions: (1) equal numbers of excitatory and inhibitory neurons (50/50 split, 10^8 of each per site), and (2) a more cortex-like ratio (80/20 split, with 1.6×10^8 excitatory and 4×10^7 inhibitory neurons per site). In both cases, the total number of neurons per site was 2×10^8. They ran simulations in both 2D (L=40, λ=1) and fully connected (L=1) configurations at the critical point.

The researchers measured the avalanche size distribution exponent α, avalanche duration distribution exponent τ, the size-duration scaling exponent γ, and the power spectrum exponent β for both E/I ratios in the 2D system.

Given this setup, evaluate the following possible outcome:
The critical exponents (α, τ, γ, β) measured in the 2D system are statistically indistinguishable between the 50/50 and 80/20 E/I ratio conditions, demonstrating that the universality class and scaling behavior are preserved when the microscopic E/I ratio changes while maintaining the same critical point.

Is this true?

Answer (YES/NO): YES